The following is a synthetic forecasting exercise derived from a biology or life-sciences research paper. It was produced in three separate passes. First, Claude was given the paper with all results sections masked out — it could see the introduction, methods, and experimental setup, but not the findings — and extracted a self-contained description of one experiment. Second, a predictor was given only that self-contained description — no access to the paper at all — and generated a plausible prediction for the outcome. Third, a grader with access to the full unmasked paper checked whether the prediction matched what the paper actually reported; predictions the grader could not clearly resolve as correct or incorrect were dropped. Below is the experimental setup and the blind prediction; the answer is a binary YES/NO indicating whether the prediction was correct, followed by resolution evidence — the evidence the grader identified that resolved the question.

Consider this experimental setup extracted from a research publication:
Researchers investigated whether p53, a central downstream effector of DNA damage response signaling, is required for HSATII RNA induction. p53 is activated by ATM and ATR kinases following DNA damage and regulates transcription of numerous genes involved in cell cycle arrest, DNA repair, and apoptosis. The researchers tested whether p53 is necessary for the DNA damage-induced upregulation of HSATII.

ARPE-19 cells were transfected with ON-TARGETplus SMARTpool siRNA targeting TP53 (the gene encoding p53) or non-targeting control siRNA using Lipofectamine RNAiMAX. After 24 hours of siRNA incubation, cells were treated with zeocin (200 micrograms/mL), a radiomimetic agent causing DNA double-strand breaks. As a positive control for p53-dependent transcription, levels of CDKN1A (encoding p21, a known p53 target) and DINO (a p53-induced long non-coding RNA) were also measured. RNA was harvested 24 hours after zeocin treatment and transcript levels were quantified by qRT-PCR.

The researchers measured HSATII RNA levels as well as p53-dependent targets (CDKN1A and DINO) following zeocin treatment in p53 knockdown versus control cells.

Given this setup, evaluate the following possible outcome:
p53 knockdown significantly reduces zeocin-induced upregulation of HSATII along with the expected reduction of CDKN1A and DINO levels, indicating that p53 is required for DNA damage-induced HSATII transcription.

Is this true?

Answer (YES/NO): NO